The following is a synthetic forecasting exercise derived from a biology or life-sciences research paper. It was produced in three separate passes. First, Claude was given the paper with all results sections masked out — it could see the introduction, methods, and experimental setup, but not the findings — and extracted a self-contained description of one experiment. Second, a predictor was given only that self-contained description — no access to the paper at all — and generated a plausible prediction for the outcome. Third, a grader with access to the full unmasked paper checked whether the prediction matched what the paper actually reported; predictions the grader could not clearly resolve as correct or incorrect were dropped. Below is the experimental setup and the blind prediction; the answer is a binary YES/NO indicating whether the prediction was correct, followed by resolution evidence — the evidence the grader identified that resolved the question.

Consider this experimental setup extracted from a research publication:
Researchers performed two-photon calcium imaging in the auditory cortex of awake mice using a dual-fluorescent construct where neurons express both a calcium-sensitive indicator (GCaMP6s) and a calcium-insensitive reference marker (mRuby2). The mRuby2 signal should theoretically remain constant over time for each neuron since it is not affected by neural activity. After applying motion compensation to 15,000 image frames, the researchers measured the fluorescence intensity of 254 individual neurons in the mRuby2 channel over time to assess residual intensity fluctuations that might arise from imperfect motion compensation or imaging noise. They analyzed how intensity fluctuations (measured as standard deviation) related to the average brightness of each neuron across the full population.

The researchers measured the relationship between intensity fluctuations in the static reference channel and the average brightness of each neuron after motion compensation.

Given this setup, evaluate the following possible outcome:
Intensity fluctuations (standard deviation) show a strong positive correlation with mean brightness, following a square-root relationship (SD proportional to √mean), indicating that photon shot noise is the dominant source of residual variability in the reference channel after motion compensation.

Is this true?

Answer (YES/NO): NO